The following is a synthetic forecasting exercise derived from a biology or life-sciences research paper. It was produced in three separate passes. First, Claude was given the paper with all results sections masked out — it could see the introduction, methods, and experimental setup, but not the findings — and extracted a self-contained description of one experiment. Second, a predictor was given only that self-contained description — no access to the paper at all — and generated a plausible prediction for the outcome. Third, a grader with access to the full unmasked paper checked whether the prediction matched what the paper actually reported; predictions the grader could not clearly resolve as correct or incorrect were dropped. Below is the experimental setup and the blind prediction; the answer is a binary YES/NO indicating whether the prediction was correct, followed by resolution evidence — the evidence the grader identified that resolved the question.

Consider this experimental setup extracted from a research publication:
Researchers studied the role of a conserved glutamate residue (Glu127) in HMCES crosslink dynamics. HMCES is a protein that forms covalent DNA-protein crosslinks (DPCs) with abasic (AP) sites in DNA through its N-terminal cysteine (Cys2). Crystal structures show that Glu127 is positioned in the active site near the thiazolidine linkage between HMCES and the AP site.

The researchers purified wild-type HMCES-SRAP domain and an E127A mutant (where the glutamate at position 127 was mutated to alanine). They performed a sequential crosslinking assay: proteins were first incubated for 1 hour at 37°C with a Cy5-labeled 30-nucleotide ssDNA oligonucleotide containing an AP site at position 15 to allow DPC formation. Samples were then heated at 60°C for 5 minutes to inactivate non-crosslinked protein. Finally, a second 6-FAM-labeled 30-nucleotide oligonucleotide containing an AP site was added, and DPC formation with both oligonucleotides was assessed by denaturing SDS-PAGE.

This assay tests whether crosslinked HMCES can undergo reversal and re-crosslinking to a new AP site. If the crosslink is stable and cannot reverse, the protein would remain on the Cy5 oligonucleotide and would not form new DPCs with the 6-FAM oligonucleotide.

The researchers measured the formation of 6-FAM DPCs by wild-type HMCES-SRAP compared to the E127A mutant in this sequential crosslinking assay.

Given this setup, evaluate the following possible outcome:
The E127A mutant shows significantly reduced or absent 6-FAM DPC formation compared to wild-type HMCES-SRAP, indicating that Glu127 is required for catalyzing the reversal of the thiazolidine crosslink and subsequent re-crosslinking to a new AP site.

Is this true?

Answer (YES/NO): YES